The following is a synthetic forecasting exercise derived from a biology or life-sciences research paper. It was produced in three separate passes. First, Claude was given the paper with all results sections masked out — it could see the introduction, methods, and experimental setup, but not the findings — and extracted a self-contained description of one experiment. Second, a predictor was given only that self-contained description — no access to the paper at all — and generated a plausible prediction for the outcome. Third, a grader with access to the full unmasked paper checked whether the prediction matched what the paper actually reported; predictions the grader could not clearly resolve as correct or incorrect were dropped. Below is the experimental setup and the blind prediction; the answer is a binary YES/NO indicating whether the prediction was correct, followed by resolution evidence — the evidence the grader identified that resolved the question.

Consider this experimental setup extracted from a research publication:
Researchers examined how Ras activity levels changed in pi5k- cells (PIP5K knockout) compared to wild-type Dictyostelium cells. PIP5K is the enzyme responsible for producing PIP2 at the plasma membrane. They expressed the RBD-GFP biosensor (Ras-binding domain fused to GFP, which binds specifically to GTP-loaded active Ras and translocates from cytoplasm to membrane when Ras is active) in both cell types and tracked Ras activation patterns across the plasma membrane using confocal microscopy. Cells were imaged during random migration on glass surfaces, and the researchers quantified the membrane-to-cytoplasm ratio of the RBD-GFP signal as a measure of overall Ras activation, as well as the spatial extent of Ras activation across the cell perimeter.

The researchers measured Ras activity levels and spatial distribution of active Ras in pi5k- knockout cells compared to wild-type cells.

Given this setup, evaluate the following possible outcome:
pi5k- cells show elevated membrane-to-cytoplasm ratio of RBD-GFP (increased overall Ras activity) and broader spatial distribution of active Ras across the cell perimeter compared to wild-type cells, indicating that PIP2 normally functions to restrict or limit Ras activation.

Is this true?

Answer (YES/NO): YES